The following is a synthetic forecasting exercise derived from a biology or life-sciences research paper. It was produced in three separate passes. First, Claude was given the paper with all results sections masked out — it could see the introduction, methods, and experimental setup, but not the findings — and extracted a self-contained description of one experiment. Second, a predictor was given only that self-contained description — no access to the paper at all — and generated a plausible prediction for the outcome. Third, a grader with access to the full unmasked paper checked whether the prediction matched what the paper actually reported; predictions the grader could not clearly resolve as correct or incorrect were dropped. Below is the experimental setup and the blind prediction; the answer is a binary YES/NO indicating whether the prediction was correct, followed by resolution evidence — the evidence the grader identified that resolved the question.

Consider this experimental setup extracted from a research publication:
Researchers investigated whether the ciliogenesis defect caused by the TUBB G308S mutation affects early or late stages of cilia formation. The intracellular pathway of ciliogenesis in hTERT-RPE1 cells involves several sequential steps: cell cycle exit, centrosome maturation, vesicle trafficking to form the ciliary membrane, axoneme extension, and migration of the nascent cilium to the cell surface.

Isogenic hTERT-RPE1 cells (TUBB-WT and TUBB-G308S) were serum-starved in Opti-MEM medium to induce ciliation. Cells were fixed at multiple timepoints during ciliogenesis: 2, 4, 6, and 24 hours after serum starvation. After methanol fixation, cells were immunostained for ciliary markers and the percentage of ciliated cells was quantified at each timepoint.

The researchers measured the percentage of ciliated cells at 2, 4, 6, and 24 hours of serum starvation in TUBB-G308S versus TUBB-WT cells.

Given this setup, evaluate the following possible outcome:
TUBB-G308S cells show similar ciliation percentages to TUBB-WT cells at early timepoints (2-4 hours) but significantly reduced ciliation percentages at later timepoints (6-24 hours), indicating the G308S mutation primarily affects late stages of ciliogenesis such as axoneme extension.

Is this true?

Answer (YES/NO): NO